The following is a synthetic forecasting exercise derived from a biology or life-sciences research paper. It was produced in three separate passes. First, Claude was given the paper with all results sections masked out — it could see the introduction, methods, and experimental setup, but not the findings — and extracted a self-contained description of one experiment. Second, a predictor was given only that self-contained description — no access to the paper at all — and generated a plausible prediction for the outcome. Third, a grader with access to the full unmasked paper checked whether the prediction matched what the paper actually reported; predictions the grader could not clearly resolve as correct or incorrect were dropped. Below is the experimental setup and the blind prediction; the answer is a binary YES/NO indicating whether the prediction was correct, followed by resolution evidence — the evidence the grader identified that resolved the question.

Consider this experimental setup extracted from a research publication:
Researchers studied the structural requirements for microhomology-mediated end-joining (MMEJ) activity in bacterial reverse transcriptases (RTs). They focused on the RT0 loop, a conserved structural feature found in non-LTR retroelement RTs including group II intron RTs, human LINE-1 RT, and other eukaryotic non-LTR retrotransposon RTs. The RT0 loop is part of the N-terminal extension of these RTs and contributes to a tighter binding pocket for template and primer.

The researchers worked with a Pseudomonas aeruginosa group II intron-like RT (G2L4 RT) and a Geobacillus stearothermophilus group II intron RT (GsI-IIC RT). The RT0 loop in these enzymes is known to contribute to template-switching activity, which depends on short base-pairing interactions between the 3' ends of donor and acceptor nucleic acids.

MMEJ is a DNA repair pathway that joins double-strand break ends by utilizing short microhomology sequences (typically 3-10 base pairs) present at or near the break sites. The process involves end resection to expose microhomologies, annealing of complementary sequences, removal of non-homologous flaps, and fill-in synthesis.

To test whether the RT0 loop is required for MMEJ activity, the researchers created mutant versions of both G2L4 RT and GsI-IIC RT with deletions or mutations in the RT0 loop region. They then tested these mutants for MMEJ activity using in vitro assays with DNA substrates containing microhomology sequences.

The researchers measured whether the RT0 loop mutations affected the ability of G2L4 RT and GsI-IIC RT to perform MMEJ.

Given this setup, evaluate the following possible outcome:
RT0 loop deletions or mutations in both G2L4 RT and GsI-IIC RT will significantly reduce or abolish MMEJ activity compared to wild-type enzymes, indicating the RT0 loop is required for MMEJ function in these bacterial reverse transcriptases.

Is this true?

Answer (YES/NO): YES